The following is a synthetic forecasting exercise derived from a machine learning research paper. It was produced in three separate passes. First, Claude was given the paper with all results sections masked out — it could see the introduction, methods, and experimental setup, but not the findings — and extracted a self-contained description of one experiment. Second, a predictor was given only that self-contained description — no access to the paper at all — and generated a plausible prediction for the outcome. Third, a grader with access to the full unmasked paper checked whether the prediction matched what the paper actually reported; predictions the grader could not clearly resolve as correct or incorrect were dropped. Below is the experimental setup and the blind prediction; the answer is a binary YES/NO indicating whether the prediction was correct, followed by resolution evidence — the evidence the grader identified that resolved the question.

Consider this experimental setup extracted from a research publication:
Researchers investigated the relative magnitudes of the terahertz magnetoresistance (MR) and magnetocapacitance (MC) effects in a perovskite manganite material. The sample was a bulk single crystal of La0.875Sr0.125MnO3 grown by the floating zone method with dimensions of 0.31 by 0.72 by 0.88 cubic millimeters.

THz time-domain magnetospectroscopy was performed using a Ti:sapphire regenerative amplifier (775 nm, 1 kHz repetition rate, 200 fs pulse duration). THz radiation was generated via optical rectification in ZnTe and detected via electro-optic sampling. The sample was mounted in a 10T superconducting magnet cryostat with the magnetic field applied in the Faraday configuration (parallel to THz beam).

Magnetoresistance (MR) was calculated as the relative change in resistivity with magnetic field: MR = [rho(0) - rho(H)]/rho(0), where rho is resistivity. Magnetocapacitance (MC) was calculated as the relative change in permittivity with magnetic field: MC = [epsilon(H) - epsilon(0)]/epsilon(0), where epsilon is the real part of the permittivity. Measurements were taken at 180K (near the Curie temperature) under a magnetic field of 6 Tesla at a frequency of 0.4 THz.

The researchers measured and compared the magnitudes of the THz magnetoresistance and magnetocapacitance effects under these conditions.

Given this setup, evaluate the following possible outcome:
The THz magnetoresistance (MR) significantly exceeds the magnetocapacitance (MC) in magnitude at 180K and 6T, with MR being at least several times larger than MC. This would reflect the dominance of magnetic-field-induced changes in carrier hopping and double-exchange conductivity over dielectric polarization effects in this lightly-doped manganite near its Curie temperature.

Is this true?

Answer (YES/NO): YES